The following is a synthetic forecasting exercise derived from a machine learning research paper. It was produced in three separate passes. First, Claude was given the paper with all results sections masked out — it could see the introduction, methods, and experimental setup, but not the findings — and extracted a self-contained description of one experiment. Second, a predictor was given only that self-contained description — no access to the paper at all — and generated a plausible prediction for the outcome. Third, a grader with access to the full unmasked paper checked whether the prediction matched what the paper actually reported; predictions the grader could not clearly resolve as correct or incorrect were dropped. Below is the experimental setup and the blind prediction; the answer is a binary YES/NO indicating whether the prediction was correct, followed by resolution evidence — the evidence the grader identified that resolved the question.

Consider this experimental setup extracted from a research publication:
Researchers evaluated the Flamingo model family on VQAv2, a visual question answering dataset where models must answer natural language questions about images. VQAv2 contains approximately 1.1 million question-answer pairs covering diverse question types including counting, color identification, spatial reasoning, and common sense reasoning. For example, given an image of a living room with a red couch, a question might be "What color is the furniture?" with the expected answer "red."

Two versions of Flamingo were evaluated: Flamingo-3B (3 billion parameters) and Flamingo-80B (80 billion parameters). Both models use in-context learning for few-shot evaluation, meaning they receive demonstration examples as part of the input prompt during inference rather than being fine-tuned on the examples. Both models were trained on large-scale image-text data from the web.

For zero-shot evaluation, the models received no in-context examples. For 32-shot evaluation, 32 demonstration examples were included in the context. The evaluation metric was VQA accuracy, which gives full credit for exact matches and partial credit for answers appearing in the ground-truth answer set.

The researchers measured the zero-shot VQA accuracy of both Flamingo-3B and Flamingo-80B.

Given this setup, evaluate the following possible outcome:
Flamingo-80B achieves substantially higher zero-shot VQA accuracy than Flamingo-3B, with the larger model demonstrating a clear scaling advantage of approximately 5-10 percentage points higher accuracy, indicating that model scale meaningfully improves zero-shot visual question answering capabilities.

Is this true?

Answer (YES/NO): YES